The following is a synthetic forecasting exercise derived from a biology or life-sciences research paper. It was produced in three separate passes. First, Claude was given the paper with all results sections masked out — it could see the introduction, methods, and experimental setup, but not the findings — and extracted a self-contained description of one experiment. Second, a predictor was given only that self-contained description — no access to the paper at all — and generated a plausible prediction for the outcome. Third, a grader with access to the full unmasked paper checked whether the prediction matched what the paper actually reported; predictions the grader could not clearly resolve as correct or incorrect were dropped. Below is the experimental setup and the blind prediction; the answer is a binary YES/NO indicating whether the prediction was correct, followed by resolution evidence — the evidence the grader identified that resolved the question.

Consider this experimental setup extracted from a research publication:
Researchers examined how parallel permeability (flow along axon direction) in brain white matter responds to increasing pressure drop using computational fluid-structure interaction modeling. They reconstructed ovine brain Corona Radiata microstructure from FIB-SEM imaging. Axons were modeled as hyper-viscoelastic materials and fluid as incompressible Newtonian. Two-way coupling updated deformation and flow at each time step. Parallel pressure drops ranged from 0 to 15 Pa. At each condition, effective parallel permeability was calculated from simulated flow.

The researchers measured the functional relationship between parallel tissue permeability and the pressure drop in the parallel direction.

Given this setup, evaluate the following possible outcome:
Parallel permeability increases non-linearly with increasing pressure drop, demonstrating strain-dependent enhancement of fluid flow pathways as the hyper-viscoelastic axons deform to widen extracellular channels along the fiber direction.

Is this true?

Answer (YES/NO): YES